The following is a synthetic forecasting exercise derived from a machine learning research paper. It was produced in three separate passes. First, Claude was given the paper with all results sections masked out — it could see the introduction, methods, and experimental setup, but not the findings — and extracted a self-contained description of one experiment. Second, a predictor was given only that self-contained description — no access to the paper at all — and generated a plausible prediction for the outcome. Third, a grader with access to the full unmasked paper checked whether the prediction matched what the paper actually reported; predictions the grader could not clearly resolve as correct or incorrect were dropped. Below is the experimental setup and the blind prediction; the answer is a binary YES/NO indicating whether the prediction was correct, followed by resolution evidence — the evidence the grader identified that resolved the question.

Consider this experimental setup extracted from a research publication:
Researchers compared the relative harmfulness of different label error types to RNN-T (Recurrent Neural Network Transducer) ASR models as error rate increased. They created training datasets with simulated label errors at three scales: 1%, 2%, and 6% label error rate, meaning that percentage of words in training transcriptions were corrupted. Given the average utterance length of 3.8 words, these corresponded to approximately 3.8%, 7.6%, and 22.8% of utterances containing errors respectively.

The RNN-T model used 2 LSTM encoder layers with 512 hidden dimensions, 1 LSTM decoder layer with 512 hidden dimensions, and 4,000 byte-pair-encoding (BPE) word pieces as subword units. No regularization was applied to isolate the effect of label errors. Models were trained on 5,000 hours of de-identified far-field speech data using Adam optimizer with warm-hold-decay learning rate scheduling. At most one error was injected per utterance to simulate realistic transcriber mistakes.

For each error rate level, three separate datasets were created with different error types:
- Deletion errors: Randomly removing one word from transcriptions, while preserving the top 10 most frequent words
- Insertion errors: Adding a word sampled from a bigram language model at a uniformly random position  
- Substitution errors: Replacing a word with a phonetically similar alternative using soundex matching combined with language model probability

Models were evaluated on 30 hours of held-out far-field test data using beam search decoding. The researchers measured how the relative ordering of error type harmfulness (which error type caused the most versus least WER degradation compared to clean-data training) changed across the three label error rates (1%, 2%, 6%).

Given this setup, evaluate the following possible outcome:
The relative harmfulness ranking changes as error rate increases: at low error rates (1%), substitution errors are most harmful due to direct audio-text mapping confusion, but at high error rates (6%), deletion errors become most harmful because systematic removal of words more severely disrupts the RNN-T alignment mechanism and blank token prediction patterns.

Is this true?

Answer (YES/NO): NO